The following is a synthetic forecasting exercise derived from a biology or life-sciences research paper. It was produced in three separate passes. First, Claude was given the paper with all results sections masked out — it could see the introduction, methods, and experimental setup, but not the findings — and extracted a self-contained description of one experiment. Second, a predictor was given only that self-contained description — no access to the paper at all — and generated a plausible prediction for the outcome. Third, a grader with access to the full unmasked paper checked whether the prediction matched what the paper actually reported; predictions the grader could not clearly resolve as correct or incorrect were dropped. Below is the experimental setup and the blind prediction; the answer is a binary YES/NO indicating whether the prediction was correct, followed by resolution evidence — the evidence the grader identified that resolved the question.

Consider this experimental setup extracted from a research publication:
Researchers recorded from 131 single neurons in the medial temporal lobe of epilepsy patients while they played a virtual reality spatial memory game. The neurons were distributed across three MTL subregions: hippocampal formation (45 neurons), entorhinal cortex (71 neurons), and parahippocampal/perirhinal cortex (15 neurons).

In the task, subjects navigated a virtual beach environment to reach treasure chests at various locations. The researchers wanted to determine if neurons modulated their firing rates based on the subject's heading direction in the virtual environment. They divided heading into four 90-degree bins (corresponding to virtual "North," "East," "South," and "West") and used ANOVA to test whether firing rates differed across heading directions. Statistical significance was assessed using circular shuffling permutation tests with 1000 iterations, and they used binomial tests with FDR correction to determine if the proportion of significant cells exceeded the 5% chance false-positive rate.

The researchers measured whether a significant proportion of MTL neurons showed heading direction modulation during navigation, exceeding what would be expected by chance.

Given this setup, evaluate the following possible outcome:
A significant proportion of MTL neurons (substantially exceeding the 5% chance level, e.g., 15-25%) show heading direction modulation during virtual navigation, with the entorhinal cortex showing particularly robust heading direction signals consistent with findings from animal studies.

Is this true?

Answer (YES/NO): NO